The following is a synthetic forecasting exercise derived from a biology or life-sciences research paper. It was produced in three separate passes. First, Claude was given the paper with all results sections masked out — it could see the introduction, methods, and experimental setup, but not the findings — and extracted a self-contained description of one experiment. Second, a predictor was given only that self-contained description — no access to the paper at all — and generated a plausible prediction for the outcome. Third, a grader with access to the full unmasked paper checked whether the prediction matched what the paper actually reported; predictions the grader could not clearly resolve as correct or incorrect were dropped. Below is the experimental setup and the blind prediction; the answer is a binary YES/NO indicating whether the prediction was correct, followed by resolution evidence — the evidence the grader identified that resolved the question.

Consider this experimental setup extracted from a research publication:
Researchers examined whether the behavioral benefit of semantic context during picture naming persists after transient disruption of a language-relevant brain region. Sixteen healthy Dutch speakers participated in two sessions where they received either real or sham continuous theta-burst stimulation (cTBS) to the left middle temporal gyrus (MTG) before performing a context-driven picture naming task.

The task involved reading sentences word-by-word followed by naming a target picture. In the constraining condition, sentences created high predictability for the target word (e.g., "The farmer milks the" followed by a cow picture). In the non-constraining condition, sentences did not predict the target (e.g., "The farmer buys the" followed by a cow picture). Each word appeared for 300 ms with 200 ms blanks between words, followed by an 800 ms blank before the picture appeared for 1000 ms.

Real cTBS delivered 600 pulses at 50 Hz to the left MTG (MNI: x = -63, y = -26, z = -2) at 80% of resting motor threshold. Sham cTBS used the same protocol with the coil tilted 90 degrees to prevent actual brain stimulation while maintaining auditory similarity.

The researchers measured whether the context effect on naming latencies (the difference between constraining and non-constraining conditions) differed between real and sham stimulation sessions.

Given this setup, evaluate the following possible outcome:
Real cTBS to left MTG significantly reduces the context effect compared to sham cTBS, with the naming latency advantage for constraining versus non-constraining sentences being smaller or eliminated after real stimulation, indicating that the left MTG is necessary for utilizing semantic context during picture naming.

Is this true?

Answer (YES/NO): NO